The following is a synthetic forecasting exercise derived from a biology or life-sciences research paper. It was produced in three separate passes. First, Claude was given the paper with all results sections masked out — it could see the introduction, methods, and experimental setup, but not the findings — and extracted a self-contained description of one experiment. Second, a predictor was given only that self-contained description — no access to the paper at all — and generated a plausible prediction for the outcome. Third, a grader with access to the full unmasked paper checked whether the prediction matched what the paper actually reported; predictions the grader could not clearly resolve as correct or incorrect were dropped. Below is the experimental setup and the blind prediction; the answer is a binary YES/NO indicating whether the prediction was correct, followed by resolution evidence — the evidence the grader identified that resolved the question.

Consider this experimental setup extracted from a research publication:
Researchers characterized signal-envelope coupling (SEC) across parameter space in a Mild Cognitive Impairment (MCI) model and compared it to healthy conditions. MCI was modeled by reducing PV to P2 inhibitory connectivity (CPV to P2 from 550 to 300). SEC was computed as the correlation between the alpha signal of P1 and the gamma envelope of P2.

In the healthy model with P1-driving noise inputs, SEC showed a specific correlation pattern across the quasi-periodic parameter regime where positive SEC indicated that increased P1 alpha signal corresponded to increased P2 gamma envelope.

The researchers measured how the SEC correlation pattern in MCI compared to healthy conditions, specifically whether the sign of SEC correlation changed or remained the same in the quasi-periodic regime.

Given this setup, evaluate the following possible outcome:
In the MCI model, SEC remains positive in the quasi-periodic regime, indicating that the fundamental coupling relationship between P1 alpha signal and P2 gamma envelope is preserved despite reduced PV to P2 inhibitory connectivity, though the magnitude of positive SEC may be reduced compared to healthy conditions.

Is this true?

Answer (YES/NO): NO